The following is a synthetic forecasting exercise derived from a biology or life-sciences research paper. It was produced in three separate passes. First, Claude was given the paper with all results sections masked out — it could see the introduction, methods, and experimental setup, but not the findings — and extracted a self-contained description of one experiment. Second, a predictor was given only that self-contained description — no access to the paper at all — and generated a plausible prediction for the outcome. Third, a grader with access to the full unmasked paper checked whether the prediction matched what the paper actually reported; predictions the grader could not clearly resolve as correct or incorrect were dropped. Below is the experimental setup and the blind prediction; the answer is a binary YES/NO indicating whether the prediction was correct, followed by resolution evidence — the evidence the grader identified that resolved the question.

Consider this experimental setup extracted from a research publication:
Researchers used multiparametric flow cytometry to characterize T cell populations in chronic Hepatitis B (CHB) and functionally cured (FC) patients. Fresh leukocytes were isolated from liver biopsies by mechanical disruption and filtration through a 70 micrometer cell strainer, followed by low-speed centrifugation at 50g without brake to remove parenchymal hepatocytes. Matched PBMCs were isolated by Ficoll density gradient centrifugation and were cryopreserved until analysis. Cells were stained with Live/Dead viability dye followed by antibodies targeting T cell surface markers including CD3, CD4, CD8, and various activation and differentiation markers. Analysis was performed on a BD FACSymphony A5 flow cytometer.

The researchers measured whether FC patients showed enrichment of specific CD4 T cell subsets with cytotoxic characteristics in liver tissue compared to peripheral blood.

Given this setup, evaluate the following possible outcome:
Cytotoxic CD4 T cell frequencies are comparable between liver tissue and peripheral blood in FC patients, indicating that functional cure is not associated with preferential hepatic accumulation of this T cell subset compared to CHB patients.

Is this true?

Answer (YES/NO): NO